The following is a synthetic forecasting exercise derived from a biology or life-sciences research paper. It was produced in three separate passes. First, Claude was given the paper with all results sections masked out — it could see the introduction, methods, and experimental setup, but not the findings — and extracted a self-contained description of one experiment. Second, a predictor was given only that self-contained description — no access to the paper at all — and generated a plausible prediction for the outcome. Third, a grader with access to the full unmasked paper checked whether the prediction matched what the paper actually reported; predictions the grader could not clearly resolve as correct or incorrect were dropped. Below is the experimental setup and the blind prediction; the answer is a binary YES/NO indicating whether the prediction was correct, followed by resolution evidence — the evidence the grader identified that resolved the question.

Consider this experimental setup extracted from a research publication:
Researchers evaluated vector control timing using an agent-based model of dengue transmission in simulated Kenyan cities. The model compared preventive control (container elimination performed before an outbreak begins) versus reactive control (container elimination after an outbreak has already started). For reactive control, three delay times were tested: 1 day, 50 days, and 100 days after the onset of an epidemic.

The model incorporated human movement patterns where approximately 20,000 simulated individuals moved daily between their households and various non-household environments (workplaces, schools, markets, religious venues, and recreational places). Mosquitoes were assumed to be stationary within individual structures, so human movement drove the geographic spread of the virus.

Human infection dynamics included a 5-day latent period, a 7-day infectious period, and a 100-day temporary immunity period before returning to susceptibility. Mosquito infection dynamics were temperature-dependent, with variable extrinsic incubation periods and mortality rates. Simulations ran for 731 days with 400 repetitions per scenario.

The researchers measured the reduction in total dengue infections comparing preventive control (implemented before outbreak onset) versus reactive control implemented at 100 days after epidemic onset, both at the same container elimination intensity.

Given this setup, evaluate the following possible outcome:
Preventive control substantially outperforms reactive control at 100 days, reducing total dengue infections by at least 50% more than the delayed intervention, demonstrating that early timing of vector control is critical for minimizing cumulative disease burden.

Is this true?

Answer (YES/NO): NO